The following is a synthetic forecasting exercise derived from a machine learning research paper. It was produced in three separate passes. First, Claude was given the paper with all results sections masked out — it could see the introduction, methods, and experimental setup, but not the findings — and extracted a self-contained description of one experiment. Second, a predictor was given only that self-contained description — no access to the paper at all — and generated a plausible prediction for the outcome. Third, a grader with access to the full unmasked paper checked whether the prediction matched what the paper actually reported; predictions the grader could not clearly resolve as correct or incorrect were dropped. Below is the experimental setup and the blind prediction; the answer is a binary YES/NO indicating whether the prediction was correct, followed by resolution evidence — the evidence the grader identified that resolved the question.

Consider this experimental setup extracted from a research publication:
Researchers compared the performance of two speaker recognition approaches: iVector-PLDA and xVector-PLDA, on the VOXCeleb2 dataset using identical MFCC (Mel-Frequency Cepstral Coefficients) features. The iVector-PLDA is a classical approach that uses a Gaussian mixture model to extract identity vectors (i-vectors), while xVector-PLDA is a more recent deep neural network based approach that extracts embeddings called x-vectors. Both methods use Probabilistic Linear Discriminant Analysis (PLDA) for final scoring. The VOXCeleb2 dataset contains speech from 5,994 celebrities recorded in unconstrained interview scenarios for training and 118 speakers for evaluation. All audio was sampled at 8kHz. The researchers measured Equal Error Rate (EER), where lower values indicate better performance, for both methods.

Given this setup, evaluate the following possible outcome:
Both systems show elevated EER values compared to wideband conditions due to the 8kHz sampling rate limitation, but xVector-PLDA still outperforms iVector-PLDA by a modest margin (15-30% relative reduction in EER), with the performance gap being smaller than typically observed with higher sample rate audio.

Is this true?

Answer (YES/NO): NO